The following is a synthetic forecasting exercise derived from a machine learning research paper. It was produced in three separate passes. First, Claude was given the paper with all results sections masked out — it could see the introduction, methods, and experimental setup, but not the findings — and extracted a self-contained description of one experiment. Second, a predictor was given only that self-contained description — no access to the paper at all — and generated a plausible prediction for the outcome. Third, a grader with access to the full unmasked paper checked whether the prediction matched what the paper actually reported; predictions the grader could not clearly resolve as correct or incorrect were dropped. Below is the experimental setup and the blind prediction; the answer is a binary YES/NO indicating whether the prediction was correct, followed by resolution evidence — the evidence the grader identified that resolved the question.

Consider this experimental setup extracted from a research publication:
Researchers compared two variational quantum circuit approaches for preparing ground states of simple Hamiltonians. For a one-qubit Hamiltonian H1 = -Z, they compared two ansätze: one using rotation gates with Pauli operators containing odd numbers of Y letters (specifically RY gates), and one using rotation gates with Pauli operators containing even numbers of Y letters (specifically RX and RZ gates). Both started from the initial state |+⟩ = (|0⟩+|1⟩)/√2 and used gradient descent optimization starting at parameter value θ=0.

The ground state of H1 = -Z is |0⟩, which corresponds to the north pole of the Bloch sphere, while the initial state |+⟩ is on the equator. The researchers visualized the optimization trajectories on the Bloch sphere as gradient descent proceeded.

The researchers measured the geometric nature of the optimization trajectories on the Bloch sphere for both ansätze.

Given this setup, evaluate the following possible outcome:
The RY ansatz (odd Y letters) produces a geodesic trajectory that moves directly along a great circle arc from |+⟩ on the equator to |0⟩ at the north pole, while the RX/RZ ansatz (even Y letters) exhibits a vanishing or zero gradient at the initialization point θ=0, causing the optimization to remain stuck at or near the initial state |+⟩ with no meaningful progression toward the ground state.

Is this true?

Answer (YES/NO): NO